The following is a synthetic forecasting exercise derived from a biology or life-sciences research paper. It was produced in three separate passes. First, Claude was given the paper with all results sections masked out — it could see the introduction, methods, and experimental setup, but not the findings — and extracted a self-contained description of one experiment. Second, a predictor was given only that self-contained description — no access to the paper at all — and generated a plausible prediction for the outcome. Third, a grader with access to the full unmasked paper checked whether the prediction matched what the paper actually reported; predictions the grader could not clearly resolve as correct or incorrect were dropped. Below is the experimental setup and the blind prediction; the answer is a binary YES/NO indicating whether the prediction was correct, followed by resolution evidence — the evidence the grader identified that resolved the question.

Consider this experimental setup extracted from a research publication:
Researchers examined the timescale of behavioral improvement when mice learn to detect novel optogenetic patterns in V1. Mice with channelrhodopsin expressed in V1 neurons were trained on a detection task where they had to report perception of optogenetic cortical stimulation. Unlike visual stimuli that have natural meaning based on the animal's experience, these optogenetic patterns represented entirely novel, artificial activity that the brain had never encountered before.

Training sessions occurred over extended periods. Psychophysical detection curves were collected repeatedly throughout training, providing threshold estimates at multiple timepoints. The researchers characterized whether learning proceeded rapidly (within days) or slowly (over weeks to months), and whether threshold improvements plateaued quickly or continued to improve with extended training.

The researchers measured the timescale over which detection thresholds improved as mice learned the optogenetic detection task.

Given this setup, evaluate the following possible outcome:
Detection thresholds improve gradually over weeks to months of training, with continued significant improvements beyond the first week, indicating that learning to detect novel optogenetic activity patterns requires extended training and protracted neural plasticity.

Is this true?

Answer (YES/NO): NO